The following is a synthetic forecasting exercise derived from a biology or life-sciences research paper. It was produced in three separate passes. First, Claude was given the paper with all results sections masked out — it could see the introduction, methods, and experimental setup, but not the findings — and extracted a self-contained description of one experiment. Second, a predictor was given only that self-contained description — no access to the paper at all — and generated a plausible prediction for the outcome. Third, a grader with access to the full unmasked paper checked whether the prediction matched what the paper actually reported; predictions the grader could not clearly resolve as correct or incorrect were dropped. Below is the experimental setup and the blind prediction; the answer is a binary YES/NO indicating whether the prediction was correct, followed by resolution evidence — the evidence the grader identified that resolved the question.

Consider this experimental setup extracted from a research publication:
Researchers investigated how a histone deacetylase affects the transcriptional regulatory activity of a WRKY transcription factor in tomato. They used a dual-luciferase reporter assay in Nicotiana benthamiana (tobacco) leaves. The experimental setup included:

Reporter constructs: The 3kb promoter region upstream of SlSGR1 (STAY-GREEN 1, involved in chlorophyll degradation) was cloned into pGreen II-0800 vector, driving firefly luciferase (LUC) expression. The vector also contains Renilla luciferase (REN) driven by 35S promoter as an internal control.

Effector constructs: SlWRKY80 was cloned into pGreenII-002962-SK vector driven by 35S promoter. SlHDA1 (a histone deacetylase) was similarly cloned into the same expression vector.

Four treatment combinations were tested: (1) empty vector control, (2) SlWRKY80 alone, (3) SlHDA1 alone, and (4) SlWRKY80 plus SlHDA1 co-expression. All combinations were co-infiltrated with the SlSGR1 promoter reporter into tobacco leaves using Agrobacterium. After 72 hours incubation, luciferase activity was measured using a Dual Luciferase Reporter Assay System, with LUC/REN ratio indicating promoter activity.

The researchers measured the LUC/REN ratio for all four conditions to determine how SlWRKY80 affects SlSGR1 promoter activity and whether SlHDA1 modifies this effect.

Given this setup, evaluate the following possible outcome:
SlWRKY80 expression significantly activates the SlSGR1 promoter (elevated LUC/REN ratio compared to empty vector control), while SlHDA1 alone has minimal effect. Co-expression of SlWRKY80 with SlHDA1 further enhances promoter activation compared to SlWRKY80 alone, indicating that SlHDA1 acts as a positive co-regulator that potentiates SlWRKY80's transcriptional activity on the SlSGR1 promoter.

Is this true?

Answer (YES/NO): NO